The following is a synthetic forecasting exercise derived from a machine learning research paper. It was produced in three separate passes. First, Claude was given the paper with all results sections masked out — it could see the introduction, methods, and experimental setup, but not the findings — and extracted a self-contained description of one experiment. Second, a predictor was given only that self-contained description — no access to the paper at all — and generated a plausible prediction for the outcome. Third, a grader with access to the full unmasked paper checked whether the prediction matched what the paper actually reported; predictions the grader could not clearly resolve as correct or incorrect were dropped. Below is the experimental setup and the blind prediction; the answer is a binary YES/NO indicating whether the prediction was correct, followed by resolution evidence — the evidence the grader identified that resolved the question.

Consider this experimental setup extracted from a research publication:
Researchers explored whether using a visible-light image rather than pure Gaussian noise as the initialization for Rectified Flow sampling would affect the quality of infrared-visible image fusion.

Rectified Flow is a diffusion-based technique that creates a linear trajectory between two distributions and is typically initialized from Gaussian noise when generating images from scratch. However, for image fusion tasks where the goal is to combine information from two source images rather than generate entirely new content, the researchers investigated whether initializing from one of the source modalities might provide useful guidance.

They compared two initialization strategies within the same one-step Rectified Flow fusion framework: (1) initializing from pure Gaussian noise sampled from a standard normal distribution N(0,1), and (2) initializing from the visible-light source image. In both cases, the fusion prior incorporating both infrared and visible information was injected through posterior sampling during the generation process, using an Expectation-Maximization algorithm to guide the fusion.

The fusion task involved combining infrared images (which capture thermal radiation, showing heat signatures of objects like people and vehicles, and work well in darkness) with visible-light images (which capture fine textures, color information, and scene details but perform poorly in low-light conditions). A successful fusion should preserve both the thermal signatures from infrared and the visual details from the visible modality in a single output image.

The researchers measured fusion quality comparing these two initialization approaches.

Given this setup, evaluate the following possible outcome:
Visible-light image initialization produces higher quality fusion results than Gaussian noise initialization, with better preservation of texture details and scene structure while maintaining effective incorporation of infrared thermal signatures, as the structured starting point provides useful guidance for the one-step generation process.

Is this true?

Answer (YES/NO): NO